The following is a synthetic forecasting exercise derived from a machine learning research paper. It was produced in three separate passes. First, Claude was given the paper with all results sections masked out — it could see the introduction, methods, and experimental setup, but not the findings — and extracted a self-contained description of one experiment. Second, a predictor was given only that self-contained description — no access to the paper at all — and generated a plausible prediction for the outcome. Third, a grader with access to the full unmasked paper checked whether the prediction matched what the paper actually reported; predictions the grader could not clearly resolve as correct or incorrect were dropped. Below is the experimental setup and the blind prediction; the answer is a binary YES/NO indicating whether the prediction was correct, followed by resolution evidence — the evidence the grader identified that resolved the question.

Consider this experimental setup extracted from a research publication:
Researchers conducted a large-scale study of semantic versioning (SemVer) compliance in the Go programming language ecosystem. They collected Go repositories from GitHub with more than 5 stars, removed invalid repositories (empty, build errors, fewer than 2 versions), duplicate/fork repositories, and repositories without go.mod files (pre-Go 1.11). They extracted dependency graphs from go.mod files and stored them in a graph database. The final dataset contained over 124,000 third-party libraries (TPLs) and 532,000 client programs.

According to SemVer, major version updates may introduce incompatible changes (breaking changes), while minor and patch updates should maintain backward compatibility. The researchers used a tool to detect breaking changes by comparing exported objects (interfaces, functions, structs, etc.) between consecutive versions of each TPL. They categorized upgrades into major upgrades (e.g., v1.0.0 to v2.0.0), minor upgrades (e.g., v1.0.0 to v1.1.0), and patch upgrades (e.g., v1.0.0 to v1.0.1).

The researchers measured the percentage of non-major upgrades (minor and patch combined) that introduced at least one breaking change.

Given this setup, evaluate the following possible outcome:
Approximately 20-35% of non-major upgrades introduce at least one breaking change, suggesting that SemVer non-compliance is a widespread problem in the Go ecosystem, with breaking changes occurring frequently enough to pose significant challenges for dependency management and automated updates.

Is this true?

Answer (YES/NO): YES